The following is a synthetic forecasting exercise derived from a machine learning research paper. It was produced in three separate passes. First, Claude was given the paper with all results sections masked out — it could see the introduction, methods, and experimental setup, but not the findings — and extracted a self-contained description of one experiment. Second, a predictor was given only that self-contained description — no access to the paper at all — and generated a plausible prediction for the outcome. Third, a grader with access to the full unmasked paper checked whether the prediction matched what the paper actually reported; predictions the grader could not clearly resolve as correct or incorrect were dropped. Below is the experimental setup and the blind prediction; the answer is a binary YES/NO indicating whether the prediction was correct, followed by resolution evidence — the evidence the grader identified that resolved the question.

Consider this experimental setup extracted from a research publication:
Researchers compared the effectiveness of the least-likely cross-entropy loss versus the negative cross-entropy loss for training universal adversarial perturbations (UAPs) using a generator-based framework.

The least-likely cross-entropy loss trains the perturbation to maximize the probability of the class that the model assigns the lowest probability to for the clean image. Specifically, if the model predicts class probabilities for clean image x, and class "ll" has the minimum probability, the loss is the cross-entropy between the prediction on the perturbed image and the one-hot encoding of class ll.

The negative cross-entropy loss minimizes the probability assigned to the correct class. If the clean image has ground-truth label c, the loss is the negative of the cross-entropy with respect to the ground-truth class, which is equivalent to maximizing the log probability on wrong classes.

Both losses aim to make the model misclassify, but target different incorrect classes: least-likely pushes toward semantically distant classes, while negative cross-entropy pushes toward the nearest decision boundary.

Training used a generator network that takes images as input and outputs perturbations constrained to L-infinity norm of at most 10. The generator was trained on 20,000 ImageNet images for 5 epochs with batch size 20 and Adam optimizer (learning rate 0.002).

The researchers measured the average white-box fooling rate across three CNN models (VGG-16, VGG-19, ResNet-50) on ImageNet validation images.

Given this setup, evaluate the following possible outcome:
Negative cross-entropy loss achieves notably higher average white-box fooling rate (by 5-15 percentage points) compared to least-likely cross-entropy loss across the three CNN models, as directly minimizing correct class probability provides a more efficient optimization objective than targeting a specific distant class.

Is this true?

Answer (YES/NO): YES